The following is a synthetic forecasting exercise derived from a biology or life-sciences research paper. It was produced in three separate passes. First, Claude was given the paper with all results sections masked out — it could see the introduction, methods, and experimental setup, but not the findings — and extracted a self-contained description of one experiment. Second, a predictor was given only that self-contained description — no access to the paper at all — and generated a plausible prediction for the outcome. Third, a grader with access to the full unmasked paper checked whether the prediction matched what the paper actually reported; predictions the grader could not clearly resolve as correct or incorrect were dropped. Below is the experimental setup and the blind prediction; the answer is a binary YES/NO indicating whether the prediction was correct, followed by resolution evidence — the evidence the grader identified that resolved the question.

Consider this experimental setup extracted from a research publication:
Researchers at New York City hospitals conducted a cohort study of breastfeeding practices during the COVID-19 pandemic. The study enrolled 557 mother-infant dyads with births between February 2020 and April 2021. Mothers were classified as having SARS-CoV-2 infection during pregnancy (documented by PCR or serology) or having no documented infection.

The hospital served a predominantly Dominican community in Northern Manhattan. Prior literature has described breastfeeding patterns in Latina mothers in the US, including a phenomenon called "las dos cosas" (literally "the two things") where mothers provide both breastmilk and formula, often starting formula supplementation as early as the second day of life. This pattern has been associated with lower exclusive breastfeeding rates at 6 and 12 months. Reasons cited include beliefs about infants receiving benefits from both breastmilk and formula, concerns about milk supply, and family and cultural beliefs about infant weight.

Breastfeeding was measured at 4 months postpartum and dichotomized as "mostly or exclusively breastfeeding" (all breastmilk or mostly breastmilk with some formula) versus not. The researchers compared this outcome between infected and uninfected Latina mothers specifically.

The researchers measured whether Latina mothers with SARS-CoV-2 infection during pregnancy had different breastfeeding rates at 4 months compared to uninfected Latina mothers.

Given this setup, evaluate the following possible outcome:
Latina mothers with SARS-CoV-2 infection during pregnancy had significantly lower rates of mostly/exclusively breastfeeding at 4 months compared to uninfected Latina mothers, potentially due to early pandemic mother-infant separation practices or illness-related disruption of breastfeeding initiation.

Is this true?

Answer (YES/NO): NO